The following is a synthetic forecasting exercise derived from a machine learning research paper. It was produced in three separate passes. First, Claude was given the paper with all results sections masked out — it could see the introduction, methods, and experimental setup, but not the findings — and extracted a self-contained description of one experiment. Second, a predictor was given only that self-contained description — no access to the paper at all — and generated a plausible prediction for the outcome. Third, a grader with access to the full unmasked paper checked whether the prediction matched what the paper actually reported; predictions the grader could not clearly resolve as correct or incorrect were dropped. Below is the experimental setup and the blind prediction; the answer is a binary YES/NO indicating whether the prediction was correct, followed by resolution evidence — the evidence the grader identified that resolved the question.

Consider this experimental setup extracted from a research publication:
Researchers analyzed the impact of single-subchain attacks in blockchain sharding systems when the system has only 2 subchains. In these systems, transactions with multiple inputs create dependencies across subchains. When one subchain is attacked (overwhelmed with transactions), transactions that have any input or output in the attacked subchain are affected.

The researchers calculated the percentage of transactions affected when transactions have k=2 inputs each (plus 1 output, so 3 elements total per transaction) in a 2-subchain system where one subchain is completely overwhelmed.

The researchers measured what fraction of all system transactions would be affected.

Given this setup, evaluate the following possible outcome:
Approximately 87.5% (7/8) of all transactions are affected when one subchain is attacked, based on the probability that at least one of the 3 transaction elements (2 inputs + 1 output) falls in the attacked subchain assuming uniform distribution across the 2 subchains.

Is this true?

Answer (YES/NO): YES